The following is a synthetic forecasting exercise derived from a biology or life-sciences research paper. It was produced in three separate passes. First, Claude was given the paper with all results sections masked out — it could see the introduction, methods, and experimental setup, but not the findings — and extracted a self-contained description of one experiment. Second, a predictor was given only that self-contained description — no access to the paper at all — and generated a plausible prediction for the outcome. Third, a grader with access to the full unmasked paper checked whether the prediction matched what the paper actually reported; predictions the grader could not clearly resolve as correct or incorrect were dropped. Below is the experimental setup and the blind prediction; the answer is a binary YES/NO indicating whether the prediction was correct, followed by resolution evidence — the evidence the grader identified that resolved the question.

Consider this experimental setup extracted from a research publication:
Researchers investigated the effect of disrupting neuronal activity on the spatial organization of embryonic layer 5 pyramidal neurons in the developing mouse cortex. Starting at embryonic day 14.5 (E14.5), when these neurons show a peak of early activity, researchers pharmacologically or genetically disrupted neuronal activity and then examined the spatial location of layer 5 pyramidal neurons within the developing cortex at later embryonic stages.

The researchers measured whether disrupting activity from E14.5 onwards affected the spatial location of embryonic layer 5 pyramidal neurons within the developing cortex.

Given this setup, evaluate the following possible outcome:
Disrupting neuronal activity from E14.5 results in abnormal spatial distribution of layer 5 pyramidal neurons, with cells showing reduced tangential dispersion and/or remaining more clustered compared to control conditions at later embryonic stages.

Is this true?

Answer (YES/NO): NO